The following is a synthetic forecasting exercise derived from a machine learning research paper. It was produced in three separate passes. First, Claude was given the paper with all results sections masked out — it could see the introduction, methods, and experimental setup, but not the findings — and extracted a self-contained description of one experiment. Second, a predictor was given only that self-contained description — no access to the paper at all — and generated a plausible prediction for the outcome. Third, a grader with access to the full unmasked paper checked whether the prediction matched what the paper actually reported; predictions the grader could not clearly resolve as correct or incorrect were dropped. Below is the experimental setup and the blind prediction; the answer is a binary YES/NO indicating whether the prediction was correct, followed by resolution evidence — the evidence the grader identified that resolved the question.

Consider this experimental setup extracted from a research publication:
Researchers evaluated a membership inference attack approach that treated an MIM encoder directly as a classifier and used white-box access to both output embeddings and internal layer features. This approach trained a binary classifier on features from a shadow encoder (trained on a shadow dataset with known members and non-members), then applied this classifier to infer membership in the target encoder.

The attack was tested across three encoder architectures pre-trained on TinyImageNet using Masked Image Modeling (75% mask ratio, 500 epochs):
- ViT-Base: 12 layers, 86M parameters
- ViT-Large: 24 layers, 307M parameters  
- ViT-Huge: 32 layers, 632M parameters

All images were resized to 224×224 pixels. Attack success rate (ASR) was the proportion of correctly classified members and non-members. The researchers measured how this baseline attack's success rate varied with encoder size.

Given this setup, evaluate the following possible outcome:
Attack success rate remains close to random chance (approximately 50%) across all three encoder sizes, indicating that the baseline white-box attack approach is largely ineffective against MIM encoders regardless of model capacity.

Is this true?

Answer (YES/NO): NO